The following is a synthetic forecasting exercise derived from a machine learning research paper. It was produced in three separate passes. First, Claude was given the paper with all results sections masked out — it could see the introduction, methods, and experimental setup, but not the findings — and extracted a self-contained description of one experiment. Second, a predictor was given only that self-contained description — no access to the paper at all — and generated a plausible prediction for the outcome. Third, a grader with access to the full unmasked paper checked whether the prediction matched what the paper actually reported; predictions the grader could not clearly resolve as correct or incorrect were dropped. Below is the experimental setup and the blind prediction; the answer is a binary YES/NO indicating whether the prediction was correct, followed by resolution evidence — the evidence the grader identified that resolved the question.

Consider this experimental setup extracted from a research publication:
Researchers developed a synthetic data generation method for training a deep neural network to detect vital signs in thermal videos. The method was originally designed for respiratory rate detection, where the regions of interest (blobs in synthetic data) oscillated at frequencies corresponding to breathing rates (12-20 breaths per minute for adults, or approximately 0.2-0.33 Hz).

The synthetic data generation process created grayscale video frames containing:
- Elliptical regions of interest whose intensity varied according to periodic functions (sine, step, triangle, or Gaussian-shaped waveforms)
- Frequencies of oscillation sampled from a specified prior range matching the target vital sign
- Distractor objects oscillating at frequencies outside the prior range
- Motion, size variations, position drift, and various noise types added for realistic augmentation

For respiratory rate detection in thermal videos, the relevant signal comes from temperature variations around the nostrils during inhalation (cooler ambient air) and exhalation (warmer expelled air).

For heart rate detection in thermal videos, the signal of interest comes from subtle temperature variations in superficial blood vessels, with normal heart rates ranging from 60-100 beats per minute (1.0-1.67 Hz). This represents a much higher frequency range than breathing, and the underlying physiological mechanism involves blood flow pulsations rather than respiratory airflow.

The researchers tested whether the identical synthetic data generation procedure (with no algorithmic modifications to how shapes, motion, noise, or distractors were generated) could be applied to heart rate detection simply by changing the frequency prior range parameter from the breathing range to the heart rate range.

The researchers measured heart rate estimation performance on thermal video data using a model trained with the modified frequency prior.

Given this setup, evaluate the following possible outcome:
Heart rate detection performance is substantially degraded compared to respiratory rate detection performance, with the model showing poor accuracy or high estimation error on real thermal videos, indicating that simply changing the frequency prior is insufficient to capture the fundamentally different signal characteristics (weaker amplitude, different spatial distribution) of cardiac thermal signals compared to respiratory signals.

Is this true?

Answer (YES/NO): NO